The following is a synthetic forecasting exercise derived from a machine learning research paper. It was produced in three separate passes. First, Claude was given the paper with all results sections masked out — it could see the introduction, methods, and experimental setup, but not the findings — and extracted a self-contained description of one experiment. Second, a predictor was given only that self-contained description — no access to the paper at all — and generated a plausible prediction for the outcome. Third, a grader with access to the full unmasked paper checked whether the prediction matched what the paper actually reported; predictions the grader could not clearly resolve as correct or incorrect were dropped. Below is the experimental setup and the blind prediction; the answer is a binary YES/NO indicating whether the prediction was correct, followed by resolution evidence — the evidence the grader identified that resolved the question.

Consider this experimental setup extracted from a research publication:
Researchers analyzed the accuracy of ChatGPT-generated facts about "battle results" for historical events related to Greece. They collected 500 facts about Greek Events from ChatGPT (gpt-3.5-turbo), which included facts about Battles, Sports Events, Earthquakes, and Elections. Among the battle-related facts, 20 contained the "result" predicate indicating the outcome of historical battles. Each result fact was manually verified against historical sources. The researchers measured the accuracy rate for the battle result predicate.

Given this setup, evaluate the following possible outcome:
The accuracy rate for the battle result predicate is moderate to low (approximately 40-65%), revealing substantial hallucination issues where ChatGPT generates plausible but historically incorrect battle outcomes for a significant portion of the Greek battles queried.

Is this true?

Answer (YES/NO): NO